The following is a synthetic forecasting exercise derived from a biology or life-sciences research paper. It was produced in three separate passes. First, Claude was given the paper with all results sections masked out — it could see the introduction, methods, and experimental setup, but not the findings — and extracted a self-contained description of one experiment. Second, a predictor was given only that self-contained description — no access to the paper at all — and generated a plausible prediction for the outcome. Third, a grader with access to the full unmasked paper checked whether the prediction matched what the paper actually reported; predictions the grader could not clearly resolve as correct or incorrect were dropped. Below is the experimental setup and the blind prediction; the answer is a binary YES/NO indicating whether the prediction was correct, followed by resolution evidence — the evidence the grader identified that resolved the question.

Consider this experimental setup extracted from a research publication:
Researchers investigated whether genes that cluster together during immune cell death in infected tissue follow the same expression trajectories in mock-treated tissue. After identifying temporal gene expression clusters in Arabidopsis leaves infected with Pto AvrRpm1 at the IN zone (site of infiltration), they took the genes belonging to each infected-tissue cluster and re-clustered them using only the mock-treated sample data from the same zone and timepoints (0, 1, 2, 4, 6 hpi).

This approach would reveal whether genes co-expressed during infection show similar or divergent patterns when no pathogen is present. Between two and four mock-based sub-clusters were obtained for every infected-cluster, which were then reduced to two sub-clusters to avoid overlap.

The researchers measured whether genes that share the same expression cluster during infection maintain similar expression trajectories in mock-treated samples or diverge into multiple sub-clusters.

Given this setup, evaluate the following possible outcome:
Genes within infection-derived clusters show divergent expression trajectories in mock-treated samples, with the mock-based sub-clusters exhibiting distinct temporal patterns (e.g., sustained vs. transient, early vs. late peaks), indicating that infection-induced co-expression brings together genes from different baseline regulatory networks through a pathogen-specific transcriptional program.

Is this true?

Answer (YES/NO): YES